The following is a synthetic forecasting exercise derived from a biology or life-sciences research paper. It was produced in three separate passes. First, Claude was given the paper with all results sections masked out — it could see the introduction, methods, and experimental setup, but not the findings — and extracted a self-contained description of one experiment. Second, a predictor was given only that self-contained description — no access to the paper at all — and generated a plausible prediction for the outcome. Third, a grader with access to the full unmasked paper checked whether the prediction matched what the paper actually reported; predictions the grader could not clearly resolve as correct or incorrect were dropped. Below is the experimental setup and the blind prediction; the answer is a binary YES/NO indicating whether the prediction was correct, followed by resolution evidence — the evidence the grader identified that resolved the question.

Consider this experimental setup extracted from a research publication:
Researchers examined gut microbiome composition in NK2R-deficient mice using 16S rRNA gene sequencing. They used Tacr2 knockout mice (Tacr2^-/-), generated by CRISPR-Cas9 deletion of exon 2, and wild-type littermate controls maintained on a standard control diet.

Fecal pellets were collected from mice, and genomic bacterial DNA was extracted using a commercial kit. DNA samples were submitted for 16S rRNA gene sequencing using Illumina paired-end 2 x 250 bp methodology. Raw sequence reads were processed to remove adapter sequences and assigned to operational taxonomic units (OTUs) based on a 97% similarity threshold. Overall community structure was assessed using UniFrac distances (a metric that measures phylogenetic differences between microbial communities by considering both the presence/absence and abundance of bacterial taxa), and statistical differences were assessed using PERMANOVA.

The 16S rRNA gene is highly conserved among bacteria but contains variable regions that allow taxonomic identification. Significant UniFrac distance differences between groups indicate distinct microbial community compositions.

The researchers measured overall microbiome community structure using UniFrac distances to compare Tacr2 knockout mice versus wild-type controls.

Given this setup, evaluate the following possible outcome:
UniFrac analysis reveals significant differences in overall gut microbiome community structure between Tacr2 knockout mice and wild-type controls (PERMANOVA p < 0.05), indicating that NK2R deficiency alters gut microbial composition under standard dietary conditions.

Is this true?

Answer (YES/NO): YES